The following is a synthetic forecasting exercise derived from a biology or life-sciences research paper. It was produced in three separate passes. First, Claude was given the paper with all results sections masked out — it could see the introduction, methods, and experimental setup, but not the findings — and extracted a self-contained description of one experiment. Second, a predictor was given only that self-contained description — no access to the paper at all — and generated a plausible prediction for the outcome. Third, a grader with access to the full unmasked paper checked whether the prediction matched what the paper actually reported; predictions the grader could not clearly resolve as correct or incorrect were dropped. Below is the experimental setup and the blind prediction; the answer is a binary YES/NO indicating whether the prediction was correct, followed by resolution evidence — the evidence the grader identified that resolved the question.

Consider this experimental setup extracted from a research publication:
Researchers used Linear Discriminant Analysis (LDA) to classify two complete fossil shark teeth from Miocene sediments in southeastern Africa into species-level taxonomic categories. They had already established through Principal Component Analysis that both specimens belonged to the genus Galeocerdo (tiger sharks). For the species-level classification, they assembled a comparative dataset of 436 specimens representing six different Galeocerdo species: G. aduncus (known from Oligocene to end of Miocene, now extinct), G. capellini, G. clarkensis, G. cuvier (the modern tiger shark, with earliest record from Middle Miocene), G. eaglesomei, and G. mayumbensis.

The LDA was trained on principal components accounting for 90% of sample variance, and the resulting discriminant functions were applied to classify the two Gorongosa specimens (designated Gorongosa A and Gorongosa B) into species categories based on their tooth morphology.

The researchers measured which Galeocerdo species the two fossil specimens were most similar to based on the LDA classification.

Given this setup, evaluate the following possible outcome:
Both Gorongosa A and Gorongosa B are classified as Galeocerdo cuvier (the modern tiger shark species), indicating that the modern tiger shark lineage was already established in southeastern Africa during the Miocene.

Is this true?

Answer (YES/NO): NO